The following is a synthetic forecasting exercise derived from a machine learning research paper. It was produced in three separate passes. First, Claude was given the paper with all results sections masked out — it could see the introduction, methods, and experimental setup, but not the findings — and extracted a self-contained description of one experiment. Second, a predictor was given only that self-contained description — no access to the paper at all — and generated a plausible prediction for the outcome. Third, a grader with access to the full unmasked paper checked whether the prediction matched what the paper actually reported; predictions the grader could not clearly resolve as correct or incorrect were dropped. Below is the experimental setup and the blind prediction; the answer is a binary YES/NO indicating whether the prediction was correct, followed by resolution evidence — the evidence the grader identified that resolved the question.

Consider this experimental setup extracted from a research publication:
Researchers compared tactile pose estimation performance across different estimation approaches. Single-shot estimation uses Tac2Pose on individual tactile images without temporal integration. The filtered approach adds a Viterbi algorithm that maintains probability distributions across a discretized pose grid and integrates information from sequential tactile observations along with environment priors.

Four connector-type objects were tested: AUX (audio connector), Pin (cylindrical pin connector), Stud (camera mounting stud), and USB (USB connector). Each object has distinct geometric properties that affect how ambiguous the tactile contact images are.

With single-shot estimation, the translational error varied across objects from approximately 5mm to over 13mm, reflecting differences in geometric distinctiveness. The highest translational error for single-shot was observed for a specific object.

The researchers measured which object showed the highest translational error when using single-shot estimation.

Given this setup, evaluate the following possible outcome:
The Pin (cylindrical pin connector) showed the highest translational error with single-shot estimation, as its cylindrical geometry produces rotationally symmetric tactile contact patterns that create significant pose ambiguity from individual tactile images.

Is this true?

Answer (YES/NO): NO